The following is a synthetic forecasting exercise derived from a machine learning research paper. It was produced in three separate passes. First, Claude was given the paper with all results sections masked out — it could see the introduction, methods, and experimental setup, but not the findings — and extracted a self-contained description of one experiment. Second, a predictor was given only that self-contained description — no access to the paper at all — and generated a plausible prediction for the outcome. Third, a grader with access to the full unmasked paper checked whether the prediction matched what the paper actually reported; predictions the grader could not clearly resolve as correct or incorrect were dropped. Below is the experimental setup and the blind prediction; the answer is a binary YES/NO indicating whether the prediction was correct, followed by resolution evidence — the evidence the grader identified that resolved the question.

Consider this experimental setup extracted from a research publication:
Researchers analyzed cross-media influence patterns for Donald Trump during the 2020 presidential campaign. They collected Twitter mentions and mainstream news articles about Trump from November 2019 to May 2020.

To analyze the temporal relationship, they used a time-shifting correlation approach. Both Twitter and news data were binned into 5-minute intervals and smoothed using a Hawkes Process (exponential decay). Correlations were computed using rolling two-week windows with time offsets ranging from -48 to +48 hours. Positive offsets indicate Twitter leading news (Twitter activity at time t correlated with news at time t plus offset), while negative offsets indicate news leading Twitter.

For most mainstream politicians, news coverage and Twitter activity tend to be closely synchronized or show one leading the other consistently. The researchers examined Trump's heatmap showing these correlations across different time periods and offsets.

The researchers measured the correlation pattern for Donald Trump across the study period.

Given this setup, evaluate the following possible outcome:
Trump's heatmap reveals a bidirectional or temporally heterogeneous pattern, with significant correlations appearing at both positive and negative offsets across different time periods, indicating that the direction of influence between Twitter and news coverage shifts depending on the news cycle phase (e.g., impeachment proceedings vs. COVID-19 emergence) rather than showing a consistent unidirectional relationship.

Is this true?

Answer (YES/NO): NO